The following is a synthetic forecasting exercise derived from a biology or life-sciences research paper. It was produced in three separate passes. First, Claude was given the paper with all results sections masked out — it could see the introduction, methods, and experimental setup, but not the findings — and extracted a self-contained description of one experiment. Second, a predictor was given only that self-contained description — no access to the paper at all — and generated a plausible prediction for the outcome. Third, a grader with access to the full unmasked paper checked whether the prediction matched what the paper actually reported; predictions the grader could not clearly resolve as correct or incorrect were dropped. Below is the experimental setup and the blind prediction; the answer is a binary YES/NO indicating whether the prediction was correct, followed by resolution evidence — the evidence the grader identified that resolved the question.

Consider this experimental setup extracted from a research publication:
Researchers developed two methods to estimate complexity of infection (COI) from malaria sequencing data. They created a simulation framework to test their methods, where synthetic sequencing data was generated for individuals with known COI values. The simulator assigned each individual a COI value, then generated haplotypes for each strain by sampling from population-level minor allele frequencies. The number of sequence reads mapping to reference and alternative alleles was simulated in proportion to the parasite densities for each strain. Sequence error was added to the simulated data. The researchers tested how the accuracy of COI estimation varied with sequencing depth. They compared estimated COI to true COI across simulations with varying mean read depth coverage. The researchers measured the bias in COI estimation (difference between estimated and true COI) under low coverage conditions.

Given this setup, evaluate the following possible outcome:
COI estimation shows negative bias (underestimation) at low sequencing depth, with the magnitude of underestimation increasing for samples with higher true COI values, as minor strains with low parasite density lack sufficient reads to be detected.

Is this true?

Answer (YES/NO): YES